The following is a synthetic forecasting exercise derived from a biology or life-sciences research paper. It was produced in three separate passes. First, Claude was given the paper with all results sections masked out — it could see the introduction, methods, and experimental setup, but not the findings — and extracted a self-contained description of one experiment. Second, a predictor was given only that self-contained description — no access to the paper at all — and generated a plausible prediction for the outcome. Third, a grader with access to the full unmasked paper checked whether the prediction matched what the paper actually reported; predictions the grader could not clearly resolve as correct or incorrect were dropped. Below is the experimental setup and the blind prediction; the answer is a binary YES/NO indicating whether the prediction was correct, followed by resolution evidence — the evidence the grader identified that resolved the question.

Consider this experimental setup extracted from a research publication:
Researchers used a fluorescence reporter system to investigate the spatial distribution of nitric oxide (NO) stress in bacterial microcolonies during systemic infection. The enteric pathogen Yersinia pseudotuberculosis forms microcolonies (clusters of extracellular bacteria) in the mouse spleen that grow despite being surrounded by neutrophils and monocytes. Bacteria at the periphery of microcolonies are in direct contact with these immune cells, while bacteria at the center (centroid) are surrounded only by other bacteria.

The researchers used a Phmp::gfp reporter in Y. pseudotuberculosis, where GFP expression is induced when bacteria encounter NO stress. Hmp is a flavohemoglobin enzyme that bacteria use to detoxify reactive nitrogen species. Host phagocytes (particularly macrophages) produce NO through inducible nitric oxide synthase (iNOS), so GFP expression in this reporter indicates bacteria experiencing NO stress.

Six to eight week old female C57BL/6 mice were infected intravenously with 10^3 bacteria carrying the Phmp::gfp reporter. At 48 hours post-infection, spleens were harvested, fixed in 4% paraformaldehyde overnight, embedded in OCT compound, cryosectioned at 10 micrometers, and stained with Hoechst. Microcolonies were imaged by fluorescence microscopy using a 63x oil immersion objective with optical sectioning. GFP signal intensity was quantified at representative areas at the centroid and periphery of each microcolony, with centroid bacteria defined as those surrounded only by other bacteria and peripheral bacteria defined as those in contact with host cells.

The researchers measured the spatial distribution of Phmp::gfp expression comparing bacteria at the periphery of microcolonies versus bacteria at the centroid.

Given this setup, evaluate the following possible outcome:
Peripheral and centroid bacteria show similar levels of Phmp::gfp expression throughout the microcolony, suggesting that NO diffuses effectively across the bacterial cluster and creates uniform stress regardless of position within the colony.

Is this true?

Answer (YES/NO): NO